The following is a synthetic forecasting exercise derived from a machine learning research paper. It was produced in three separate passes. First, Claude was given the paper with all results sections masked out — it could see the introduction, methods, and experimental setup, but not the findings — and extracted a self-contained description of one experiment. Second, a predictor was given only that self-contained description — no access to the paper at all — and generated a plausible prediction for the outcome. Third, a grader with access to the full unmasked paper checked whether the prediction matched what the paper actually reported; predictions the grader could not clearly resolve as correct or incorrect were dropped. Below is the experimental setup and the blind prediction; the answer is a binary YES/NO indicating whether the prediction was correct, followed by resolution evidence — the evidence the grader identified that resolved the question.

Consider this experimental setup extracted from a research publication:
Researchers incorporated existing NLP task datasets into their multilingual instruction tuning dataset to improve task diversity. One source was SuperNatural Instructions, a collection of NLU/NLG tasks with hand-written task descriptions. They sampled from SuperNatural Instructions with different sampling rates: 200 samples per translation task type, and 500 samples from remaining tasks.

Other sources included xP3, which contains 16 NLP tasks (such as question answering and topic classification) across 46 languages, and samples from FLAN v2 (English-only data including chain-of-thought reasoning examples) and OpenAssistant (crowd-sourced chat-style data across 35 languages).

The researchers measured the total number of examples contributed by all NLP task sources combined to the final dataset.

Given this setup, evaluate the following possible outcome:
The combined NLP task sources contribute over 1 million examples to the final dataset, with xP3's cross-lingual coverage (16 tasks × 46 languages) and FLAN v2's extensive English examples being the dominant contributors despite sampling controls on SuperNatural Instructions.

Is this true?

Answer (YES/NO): NO